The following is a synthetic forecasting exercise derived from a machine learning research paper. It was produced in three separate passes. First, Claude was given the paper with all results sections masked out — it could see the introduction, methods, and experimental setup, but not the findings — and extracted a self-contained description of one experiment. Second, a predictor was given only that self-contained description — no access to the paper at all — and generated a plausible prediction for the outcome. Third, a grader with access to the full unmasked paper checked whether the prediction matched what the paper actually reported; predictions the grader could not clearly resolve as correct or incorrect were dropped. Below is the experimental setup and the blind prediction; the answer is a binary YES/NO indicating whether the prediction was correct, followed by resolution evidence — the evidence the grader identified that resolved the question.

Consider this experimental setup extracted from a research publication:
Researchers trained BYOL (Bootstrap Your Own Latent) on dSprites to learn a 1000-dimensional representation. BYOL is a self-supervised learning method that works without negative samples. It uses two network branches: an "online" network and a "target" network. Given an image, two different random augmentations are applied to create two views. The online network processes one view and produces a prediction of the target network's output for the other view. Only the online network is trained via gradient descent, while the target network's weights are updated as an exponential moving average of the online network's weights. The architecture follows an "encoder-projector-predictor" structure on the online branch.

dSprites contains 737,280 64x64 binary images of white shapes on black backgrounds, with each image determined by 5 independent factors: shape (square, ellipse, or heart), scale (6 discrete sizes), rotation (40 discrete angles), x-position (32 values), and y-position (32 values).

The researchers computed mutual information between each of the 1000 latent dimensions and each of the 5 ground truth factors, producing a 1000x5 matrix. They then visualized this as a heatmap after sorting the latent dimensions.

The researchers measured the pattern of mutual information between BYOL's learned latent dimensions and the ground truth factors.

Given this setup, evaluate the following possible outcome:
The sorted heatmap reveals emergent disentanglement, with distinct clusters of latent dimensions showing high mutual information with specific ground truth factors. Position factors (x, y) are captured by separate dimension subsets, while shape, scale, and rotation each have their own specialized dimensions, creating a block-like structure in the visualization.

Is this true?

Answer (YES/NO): NO